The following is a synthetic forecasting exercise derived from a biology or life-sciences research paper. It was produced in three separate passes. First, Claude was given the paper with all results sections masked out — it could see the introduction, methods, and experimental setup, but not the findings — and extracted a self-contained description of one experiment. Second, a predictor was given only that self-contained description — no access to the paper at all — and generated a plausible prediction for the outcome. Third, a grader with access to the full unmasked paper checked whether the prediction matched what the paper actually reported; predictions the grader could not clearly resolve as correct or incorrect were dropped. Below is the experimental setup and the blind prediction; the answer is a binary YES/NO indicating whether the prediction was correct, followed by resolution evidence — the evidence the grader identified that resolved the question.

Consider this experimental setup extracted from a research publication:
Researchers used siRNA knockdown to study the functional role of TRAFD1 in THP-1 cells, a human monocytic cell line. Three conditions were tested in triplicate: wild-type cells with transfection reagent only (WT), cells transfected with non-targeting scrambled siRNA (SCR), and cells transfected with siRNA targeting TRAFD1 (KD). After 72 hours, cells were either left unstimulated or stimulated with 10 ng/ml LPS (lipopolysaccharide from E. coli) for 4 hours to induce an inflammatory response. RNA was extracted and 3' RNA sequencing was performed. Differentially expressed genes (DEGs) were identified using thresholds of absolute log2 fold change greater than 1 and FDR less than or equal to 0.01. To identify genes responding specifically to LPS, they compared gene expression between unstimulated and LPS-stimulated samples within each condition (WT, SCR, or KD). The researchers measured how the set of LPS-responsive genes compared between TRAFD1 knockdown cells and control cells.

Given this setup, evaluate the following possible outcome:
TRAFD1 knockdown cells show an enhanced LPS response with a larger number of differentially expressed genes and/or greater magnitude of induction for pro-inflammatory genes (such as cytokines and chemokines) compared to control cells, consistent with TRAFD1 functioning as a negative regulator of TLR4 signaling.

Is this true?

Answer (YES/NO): NO